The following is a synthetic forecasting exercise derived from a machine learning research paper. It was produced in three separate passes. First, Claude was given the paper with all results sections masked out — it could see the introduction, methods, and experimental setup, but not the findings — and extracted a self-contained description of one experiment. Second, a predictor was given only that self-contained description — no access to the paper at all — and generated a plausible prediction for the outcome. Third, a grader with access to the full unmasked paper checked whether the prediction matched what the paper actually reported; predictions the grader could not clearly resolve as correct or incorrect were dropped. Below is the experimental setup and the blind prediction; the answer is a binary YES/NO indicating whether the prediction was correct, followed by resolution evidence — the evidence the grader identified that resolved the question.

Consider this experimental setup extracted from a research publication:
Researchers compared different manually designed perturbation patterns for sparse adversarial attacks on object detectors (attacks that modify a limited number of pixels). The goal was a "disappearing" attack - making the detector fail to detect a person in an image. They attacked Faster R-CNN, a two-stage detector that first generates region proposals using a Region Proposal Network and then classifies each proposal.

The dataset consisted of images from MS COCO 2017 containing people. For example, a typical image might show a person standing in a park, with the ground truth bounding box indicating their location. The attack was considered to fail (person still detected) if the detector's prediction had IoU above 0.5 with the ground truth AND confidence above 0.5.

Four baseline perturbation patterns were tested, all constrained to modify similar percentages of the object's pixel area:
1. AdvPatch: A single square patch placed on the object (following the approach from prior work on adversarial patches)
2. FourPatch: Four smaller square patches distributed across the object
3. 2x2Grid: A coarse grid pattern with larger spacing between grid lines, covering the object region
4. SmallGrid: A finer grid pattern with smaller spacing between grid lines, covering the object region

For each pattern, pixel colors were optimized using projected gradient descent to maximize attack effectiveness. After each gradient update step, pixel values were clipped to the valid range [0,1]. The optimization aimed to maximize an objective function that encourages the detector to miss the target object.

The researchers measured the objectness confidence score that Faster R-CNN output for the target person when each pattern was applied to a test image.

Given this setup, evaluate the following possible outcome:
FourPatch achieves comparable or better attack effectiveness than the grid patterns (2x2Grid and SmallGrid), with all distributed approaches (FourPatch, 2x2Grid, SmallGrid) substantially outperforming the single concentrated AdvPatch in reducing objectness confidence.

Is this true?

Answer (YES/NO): NO